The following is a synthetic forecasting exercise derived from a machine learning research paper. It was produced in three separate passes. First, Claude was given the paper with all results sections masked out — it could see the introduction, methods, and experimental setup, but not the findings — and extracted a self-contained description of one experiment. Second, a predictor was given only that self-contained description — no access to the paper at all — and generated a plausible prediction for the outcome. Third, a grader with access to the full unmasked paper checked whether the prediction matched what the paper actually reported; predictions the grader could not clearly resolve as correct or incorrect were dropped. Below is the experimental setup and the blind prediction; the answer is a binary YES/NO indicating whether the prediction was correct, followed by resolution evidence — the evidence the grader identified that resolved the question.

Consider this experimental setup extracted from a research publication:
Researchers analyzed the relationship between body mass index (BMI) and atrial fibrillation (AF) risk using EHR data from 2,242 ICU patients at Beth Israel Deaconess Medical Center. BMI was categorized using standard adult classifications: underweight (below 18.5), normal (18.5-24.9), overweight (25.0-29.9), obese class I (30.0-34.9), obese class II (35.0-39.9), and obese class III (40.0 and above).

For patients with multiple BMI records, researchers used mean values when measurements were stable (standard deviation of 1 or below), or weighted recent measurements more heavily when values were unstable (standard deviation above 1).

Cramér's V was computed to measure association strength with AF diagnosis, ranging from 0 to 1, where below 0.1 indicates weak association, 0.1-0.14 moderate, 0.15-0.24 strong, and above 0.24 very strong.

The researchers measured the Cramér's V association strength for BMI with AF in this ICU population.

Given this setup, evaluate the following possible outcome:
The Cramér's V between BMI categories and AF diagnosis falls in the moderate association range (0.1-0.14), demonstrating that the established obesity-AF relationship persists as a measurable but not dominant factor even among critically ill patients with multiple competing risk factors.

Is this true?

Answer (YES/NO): NO